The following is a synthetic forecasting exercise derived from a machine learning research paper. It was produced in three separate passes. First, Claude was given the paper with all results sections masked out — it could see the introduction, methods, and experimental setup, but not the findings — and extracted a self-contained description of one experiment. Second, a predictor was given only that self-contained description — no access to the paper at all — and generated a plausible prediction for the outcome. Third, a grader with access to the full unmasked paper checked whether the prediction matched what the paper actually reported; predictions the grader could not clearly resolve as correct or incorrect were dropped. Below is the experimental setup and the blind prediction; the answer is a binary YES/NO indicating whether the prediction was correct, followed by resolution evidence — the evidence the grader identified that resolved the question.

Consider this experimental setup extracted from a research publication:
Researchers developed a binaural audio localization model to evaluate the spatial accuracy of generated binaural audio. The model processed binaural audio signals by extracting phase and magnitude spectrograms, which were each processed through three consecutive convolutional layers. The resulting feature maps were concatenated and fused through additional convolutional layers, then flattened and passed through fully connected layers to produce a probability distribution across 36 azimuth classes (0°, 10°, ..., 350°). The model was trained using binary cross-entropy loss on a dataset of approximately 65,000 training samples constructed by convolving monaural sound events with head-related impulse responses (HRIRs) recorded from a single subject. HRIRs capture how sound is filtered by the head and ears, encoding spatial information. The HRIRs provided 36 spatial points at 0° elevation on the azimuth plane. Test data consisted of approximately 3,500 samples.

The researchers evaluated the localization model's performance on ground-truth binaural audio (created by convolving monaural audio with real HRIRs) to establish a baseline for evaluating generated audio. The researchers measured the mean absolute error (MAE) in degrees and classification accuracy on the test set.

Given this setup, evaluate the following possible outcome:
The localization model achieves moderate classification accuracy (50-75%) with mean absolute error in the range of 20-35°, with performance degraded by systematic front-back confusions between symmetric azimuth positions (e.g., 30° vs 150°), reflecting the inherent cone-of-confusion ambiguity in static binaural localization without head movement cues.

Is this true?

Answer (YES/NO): NO